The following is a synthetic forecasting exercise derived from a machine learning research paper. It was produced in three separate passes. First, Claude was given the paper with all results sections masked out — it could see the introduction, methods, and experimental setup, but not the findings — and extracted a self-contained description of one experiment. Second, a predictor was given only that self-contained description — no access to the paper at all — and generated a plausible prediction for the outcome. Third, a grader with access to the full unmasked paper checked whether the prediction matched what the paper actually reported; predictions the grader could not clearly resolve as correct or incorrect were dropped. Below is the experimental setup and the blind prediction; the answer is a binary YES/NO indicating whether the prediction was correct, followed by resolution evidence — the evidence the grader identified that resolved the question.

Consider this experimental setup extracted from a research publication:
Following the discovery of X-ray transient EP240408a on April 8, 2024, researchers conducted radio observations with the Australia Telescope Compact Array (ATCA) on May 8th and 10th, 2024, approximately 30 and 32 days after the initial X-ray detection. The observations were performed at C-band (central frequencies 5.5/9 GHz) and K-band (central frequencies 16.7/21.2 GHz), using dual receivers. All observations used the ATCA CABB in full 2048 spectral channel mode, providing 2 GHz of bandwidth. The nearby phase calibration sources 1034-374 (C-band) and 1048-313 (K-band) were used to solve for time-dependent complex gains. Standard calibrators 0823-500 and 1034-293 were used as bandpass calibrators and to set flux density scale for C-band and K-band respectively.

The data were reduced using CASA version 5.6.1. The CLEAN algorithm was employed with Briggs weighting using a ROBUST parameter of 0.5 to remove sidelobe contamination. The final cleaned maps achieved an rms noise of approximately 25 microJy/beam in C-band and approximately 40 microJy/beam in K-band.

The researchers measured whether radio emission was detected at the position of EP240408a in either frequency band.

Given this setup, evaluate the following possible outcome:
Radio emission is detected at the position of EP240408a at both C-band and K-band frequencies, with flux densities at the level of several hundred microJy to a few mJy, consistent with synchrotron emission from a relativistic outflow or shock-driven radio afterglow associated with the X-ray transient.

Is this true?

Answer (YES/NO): NO